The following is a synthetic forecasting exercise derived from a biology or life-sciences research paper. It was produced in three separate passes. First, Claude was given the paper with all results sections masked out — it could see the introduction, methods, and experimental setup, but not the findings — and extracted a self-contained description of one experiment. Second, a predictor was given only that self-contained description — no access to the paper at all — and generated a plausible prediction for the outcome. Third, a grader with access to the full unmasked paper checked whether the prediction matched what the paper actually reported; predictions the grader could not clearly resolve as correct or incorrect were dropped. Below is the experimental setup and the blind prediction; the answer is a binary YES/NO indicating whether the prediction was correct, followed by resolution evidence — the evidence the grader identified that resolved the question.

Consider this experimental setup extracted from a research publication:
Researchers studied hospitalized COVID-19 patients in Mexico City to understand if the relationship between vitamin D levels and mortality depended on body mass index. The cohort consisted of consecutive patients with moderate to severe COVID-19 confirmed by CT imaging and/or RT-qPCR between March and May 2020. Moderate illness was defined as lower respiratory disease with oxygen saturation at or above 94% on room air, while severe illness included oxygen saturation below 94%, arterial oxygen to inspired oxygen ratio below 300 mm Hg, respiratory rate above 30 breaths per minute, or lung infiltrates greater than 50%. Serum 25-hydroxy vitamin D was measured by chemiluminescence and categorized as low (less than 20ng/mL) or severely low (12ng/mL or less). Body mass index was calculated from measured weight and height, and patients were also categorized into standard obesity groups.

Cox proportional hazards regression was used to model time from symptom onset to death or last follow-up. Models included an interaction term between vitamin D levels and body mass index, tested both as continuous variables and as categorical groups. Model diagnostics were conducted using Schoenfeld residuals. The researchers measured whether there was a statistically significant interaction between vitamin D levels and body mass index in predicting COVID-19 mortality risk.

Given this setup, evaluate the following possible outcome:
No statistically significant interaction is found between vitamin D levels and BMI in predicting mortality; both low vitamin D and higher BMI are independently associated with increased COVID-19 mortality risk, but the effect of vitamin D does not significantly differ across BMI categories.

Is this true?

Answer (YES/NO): YES